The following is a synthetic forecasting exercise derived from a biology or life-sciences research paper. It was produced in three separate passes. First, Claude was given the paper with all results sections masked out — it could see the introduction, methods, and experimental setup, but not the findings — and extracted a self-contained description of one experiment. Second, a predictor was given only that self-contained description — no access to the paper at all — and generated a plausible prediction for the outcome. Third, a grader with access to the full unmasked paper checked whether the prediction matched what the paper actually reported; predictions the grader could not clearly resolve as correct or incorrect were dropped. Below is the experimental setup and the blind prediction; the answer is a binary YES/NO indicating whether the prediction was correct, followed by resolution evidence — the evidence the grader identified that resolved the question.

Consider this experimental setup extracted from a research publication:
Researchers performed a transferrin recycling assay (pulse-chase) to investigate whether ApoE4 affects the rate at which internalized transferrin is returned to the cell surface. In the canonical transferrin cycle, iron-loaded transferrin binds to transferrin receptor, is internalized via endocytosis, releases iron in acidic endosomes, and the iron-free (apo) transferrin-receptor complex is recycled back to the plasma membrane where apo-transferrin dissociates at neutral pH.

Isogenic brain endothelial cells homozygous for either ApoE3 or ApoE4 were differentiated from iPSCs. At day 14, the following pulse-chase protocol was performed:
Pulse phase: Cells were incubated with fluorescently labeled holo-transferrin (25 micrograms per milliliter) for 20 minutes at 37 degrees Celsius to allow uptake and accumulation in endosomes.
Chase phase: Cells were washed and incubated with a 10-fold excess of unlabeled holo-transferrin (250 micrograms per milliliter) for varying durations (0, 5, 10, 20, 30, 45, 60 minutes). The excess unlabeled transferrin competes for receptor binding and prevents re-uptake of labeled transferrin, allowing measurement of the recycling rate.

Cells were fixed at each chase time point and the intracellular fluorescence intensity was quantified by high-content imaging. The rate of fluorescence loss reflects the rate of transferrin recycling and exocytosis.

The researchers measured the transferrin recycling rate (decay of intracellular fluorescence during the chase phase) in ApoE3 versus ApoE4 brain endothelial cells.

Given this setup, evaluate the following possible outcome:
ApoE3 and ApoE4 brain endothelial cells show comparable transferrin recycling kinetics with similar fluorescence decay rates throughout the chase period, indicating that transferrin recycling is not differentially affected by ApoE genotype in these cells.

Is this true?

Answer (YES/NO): YES